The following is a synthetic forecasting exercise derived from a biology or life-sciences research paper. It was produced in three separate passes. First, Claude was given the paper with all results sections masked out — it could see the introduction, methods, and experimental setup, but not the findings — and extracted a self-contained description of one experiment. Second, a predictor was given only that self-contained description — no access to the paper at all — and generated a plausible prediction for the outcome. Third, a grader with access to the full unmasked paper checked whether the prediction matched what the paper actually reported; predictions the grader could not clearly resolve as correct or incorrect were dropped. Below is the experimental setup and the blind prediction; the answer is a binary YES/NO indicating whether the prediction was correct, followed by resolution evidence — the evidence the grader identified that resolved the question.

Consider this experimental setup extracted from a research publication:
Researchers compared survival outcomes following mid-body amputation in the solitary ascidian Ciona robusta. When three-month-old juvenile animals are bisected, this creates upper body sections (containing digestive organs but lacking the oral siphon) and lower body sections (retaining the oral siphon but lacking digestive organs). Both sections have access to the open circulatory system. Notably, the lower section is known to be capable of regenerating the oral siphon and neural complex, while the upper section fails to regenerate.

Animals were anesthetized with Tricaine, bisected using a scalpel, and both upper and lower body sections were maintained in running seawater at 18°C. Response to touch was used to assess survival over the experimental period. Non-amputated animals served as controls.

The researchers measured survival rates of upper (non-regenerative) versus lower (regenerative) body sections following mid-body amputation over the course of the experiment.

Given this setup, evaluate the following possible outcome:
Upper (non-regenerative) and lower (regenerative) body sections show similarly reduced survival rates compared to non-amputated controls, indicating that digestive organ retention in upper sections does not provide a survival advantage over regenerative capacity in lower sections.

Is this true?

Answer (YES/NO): NO